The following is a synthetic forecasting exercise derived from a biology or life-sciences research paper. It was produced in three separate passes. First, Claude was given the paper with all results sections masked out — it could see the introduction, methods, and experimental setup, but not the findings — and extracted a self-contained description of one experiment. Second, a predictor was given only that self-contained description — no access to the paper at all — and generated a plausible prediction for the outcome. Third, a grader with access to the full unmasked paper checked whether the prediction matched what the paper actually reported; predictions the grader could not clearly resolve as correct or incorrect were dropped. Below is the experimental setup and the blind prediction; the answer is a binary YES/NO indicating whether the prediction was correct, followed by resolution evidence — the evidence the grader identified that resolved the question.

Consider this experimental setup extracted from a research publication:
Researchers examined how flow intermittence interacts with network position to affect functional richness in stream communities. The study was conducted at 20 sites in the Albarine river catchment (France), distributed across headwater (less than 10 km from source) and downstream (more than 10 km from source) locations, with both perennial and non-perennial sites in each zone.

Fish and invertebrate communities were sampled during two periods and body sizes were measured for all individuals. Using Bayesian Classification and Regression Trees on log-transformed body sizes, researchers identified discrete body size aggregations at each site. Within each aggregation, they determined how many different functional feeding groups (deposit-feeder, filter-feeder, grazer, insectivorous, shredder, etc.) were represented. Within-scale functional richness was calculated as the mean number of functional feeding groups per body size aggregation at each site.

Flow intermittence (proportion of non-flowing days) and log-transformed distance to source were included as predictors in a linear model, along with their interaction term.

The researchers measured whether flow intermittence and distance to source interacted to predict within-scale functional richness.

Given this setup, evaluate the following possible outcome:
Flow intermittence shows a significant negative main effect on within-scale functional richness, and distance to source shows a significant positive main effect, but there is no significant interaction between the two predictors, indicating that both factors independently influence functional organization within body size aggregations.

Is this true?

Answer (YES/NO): NO